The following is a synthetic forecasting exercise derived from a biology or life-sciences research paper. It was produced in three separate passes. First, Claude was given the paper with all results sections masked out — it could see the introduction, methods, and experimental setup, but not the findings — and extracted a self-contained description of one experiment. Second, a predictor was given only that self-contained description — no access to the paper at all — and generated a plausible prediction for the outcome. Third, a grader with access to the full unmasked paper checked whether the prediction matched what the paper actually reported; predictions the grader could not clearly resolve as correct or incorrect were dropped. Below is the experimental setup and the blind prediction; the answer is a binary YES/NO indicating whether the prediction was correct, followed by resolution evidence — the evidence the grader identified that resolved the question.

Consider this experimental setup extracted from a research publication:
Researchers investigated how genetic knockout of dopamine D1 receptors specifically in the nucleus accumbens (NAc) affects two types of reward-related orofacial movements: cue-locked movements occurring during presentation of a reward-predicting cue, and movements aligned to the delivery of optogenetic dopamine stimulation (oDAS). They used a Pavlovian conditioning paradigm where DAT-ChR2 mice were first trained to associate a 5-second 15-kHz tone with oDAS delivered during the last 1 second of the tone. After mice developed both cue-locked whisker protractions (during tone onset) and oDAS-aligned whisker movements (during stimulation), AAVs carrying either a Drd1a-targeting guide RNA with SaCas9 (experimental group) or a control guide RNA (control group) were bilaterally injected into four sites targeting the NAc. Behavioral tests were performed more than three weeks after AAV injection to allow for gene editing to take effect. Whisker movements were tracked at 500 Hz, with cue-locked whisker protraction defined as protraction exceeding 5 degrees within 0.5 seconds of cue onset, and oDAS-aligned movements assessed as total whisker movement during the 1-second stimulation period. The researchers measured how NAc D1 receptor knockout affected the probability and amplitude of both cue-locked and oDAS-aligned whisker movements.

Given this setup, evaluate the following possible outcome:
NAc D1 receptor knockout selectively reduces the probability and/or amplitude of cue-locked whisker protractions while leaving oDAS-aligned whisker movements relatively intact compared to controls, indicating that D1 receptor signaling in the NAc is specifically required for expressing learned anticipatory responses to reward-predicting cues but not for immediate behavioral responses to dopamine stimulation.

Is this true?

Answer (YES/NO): NO